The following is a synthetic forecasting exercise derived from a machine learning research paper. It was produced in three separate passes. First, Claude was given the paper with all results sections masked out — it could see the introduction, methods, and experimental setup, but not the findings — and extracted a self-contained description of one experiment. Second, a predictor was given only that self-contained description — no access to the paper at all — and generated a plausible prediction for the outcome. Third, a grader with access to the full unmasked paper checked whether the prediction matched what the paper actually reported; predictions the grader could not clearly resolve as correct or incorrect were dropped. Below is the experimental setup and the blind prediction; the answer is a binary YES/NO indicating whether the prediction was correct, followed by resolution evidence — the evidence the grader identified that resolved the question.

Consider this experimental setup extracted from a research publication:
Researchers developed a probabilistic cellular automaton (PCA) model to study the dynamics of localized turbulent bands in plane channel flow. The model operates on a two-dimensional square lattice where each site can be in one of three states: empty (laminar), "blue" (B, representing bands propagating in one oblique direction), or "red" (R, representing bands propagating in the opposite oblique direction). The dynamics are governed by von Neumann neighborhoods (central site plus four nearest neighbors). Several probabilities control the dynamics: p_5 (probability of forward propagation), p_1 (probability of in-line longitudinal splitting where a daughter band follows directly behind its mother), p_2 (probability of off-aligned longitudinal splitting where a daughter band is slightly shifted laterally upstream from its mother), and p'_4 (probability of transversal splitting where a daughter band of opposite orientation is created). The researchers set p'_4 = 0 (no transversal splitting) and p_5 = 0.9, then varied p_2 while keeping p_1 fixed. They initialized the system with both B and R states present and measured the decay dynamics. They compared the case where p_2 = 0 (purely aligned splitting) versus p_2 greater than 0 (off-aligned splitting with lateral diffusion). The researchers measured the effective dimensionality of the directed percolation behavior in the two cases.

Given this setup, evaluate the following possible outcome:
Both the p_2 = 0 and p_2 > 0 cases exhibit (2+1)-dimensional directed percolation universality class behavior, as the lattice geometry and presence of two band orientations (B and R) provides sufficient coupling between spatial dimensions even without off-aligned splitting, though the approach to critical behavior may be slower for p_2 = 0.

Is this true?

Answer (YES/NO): NO